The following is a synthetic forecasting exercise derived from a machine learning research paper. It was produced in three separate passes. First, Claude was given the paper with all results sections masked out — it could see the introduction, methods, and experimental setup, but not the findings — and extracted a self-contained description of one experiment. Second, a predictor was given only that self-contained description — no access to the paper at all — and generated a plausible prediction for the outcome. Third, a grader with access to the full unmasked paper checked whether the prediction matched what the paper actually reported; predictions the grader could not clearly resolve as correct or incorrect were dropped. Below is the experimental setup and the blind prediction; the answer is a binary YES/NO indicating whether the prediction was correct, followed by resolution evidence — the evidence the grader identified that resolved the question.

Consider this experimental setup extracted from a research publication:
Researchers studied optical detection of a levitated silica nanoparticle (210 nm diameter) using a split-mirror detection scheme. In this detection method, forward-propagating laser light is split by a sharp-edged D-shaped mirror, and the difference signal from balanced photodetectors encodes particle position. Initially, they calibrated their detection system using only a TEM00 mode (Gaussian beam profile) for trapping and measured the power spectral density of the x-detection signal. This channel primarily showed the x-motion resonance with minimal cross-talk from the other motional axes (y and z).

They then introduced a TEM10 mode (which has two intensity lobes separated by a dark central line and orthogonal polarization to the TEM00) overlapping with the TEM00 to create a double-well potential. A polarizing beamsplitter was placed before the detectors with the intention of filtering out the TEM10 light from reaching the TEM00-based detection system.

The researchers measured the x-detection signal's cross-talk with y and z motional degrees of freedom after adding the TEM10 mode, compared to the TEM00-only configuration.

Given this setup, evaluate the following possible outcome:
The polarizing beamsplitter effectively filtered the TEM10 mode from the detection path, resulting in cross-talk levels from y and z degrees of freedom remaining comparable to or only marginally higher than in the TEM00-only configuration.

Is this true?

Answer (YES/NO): NO